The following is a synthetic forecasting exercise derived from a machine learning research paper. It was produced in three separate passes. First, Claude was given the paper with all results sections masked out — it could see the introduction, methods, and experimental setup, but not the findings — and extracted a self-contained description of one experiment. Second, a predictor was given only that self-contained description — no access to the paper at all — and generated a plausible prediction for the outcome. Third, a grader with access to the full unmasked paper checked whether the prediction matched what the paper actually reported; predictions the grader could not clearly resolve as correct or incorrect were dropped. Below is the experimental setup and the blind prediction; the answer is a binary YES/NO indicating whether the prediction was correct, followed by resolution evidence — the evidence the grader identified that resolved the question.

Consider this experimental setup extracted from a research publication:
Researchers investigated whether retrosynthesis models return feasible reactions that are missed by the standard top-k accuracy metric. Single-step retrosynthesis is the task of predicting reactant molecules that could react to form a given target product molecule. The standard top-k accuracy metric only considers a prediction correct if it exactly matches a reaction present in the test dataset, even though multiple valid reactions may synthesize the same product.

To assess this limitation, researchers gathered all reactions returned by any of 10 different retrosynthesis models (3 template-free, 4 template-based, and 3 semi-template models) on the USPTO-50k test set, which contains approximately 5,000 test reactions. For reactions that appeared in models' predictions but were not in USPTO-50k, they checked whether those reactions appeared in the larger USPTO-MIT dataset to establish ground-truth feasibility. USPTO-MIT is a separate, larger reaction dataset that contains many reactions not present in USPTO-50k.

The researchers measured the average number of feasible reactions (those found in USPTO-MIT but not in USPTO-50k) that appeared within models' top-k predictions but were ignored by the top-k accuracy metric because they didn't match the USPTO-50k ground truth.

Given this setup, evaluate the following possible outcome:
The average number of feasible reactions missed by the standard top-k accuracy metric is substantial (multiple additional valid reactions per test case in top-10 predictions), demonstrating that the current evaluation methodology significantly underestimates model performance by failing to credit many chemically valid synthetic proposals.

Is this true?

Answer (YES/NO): NO